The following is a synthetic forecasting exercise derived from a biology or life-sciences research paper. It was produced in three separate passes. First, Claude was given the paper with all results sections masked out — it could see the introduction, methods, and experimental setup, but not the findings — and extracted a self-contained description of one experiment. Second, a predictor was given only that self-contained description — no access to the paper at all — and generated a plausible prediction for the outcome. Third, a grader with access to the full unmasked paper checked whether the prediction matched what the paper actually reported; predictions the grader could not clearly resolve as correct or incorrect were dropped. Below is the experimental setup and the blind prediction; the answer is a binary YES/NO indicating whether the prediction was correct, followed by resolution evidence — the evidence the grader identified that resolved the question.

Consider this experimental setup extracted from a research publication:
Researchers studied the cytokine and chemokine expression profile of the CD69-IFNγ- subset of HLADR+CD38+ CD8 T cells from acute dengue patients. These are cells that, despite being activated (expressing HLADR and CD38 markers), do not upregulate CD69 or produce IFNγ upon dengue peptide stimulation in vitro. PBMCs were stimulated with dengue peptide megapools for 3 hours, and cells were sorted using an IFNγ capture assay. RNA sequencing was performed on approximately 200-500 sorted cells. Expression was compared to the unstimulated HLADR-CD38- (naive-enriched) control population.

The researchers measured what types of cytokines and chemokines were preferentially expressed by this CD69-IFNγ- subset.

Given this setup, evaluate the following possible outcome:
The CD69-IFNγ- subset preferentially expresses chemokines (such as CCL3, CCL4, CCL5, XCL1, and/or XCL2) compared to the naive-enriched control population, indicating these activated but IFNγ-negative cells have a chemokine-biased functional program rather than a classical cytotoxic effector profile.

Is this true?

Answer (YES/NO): NO